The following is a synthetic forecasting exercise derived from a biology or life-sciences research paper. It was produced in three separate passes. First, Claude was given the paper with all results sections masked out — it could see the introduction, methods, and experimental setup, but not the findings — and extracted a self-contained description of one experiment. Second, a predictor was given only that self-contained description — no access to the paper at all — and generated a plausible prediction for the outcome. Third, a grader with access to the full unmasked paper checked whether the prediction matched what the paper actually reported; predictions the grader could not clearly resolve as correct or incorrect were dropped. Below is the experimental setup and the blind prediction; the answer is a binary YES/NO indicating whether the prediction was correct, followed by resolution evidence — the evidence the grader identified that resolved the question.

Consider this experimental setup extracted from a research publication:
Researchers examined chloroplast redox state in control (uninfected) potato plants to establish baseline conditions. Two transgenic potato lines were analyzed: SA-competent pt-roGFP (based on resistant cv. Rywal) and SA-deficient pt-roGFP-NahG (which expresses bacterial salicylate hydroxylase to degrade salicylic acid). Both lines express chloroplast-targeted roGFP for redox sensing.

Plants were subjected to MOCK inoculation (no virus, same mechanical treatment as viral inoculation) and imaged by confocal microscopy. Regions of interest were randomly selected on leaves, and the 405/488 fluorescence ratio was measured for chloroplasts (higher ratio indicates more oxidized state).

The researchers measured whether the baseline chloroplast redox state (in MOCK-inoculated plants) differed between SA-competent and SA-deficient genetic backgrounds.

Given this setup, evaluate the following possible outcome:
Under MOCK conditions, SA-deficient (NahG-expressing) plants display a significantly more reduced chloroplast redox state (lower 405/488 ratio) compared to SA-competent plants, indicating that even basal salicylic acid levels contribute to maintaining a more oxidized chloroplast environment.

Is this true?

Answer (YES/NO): NO